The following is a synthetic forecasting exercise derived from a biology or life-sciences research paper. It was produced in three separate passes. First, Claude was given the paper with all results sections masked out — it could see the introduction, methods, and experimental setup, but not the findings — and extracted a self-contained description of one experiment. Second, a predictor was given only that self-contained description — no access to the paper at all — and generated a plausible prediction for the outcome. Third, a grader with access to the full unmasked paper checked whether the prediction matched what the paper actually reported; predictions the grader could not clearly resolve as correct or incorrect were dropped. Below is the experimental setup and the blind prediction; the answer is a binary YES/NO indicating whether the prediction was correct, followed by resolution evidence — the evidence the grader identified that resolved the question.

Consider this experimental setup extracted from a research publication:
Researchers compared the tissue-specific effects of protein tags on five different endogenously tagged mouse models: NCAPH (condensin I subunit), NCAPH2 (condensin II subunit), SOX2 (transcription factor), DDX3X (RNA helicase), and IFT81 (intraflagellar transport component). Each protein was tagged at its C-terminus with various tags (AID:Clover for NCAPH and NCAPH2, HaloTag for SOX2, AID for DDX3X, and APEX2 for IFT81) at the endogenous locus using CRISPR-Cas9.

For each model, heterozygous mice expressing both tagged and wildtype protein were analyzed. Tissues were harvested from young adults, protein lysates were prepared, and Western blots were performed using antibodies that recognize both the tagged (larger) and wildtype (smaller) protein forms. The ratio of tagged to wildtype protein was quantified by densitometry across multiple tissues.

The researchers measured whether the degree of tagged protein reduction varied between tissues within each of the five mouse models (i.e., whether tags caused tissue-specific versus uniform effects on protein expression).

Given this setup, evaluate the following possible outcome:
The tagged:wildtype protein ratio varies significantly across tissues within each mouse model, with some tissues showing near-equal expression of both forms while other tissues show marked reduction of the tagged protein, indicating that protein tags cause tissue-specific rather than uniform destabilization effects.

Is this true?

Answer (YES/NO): NO